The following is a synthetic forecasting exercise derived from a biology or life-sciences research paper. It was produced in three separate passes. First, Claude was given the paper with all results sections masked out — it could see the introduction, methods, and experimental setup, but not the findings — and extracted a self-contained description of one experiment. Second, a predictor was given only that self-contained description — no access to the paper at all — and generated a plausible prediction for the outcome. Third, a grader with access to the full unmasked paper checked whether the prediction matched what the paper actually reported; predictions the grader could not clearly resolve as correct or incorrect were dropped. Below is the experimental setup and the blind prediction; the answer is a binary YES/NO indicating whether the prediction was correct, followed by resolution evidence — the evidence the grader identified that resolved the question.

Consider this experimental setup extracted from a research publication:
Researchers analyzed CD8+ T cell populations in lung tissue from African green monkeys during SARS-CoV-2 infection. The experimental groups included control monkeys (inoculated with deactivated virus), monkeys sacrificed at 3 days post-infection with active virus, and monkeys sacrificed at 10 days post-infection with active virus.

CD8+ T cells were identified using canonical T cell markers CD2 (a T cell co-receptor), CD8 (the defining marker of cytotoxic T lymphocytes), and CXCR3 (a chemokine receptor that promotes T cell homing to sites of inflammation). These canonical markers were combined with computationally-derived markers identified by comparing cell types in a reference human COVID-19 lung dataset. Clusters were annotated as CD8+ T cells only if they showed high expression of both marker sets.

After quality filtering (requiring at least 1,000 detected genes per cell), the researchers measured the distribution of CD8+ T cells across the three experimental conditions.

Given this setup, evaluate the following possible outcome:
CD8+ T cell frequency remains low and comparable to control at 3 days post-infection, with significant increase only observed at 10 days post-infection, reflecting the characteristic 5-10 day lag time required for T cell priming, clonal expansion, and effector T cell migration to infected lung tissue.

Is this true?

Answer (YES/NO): NO